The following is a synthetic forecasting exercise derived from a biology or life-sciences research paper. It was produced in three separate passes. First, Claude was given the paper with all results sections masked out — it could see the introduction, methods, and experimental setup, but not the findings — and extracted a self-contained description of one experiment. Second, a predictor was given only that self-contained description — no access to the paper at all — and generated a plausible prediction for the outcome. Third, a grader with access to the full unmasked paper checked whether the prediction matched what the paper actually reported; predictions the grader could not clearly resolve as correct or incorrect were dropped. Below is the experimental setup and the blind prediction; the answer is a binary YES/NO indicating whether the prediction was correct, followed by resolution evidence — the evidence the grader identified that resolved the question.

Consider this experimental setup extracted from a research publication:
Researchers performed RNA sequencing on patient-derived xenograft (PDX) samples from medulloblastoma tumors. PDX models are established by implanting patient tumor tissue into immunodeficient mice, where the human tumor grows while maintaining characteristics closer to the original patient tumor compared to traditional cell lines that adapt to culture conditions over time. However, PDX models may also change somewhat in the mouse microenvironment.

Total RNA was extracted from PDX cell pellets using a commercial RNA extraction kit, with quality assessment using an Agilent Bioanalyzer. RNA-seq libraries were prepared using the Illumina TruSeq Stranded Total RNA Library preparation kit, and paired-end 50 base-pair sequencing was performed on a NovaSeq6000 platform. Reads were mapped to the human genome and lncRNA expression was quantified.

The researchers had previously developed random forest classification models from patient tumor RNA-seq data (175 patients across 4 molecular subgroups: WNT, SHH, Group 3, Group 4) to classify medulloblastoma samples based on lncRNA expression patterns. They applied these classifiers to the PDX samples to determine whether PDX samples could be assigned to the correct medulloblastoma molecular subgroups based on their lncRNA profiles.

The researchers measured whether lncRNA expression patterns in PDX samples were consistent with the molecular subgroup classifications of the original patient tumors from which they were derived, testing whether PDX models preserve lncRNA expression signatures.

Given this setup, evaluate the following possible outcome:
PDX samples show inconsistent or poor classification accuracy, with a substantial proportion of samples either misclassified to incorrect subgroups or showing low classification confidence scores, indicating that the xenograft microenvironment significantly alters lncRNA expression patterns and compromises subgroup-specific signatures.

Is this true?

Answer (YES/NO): NO